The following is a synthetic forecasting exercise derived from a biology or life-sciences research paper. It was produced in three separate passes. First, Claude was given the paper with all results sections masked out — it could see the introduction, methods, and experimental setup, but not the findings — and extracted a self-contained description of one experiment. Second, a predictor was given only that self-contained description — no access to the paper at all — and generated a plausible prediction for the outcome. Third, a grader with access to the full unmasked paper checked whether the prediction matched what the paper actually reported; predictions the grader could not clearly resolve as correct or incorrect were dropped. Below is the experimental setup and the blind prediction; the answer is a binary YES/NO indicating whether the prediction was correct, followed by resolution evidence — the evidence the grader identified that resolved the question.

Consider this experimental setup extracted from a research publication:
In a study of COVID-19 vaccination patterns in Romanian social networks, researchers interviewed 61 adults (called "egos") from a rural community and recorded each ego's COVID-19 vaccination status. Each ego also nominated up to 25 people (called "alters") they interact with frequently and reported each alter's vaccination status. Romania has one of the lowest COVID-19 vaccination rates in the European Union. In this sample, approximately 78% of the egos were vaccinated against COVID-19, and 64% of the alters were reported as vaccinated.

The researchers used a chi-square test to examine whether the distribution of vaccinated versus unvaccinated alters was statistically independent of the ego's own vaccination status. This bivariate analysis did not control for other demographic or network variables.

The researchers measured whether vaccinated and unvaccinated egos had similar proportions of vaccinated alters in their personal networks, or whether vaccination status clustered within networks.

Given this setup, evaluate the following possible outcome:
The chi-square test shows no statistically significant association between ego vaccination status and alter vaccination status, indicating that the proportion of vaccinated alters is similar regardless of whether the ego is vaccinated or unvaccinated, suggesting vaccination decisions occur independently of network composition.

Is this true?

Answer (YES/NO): NO